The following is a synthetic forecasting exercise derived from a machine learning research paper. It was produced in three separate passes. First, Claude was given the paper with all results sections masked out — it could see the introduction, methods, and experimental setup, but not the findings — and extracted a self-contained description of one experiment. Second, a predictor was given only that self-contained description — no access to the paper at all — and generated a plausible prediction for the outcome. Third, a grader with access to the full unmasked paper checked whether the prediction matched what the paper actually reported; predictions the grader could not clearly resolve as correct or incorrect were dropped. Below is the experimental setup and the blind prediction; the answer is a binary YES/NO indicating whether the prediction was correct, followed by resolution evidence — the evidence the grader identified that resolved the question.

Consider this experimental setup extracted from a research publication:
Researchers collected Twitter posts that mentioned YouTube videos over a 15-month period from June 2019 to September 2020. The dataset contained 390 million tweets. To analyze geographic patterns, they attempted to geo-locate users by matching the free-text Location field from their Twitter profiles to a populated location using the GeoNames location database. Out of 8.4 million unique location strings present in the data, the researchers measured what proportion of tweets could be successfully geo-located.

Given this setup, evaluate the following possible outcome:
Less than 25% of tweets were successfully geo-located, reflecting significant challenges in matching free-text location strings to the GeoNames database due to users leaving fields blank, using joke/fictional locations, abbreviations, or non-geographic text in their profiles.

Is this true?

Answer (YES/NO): NO